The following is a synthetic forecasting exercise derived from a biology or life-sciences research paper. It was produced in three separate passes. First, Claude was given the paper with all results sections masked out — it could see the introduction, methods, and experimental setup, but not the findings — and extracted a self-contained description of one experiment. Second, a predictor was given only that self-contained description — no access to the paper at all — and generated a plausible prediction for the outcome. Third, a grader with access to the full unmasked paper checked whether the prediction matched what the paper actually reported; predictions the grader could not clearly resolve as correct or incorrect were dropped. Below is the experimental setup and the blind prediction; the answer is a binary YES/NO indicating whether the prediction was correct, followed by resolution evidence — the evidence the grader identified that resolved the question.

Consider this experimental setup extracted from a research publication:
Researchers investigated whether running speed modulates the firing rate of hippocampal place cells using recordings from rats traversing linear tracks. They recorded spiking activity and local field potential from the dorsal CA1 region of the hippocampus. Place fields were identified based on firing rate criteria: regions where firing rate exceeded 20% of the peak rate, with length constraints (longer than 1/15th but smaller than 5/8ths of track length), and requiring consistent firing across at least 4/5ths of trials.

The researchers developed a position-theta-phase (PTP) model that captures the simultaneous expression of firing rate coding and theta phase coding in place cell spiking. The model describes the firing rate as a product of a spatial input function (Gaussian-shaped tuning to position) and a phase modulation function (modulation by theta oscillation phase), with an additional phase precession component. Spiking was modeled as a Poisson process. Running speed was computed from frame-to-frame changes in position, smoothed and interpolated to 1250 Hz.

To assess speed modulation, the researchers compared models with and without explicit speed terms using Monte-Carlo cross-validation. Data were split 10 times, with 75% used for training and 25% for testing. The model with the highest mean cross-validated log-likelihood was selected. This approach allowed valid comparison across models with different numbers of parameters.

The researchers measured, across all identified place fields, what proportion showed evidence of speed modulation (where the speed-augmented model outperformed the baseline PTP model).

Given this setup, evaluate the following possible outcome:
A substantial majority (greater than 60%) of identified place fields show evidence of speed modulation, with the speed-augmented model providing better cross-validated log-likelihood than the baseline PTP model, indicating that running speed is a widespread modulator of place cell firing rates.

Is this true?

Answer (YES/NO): NO